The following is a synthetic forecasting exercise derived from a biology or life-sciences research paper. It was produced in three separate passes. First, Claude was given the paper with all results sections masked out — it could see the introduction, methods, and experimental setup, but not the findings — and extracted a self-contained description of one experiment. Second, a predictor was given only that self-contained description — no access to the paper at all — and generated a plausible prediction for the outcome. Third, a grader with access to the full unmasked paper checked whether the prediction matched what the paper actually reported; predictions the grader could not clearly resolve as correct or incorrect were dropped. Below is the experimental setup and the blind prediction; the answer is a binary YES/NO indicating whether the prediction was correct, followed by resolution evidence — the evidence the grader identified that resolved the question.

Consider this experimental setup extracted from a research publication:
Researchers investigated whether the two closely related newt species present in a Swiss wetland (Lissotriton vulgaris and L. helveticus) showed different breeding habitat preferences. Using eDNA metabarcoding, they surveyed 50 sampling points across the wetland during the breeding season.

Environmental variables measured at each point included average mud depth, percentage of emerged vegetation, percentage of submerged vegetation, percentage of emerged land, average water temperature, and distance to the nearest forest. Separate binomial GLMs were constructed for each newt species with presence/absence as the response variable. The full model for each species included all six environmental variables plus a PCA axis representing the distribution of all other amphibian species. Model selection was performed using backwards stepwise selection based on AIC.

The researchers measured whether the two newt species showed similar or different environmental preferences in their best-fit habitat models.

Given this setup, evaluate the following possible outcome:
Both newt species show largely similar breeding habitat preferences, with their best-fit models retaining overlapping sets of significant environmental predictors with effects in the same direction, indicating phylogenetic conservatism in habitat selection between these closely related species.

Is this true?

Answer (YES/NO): NO